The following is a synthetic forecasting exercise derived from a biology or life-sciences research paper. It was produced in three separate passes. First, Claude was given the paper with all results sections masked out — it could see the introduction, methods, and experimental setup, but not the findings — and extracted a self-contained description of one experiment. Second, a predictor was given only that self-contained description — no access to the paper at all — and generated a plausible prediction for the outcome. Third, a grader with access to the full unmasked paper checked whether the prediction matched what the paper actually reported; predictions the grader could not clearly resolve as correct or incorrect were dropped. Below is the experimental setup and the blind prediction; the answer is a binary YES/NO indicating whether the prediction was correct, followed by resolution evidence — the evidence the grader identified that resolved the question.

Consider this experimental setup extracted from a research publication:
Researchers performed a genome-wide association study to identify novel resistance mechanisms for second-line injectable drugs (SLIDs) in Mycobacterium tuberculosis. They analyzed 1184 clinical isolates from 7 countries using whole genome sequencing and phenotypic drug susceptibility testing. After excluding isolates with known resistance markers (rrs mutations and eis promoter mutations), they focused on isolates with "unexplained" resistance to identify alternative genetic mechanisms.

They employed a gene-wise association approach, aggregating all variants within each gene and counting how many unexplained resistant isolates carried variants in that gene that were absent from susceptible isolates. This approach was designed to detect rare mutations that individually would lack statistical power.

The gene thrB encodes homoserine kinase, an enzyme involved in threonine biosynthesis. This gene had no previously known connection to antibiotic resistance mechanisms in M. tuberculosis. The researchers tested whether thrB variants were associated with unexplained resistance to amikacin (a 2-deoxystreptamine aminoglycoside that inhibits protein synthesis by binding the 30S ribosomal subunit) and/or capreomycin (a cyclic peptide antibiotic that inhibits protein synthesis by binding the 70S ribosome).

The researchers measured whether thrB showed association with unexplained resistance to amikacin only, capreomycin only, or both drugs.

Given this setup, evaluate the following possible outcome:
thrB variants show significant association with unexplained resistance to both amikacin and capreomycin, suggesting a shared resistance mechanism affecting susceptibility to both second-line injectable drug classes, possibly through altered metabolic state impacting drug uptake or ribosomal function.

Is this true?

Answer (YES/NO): YES